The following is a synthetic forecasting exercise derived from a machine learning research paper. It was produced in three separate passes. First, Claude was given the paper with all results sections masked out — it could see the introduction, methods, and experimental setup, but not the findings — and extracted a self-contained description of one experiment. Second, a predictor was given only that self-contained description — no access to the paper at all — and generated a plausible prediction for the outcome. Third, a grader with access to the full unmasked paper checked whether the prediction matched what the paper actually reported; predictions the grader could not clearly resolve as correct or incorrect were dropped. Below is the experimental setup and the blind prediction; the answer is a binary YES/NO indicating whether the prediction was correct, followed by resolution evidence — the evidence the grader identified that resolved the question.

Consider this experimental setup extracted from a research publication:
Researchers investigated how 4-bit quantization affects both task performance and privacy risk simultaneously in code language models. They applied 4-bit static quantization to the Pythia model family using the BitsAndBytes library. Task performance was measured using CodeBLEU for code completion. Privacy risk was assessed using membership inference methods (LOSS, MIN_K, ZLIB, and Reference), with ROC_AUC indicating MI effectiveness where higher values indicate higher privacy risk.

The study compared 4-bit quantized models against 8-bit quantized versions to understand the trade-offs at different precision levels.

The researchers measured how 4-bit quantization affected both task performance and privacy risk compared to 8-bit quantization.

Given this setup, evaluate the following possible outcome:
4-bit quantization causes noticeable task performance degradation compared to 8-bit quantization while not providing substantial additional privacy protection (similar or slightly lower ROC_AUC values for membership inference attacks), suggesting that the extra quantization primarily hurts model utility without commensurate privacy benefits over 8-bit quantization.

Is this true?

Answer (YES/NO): NO